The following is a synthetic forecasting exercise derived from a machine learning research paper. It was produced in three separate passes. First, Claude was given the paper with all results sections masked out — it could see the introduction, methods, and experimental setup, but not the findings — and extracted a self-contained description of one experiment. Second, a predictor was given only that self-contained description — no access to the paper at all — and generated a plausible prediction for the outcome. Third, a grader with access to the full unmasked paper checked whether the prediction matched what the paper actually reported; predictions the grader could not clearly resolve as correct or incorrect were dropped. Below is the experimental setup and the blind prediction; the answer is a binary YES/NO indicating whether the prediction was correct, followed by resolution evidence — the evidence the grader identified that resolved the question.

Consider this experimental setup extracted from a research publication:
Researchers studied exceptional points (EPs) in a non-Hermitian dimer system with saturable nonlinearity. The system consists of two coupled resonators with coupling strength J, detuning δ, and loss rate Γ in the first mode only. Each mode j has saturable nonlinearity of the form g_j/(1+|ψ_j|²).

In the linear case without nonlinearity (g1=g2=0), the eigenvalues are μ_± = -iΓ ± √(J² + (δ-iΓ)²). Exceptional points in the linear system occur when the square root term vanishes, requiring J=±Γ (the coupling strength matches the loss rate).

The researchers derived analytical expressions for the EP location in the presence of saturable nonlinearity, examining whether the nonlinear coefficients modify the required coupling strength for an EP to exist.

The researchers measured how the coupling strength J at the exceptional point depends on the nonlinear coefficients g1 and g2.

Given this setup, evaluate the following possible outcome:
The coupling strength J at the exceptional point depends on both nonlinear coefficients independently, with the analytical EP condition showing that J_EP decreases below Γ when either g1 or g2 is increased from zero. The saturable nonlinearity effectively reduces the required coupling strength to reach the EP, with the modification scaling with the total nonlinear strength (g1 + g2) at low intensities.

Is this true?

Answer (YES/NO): NO